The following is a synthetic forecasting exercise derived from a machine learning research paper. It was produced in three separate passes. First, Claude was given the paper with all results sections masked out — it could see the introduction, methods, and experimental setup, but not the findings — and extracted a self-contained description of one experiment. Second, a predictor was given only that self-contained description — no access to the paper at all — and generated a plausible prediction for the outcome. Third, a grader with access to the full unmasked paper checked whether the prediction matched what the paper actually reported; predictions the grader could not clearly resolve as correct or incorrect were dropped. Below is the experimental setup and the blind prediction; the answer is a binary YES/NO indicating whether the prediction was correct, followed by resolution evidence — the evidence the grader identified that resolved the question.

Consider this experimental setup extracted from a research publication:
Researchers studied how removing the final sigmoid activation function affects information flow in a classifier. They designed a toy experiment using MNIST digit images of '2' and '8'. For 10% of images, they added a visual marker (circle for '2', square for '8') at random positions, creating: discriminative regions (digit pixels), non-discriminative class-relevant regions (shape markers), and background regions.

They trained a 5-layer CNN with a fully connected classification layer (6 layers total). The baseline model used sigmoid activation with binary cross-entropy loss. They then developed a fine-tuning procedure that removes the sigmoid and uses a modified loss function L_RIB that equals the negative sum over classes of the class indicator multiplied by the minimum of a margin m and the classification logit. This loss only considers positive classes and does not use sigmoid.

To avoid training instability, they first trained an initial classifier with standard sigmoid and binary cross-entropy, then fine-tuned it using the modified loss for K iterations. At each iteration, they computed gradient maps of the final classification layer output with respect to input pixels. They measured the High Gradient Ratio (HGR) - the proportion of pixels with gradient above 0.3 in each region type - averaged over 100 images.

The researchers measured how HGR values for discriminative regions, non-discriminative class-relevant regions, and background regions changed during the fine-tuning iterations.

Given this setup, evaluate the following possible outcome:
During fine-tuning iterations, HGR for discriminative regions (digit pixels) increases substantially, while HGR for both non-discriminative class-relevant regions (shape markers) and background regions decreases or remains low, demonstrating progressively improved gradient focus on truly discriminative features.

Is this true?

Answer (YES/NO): NO